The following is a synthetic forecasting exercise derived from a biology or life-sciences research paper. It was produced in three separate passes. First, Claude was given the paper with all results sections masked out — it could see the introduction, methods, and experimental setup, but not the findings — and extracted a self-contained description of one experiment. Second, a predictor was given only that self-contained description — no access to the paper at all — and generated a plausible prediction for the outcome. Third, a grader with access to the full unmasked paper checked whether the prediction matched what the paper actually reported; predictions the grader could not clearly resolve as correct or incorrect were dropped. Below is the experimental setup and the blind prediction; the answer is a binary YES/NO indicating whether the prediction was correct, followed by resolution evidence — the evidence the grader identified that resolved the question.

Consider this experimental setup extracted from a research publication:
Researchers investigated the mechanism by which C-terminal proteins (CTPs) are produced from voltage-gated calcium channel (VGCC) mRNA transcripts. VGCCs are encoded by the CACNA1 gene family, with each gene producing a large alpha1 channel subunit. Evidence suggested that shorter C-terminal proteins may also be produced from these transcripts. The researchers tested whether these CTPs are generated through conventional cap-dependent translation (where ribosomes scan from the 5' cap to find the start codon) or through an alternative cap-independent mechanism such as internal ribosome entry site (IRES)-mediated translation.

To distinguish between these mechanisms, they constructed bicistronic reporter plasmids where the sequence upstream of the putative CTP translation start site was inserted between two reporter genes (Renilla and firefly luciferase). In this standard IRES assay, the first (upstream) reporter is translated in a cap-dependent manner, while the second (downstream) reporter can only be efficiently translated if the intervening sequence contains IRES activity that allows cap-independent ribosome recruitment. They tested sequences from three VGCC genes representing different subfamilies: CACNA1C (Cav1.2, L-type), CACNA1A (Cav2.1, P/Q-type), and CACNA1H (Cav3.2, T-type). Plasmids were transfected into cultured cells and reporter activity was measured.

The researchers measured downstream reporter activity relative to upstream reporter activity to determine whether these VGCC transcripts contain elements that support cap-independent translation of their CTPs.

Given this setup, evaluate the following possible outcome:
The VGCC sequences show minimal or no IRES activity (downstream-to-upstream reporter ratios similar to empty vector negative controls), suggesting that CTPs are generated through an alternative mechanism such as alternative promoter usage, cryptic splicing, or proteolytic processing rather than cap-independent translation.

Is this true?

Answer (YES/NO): NO